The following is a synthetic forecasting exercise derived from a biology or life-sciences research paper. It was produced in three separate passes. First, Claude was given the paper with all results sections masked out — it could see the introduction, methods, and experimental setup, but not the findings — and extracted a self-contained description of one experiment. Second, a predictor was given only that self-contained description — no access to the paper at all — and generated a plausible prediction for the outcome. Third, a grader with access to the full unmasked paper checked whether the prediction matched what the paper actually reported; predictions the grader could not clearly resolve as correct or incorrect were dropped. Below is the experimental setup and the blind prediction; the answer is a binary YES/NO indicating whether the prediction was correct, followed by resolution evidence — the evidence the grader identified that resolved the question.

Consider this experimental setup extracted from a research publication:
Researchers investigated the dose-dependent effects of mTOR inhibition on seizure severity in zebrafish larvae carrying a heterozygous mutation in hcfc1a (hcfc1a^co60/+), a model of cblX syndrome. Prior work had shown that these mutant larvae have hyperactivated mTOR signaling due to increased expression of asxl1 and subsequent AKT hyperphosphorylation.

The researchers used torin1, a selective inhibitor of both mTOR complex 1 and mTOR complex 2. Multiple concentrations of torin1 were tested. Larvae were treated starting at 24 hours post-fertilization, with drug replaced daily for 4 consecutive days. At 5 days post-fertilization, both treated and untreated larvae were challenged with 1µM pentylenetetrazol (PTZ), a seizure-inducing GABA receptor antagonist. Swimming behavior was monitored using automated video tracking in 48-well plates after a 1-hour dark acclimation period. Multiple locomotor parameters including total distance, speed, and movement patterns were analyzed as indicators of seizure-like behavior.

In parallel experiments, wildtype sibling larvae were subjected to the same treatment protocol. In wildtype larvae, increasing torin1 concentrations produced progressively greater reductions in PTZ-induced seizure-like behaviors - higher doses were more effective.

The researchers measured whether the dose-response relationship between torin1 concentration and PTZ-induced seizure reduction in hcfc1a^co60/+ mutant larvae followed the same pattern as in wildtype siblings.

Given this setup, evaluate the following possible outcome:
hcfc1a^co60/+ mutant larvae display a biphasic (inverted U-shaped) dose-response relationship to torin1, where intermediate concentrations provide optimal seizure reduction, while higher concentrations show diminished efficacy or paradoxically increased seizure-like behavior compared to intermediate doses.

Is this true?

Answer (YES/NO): YES